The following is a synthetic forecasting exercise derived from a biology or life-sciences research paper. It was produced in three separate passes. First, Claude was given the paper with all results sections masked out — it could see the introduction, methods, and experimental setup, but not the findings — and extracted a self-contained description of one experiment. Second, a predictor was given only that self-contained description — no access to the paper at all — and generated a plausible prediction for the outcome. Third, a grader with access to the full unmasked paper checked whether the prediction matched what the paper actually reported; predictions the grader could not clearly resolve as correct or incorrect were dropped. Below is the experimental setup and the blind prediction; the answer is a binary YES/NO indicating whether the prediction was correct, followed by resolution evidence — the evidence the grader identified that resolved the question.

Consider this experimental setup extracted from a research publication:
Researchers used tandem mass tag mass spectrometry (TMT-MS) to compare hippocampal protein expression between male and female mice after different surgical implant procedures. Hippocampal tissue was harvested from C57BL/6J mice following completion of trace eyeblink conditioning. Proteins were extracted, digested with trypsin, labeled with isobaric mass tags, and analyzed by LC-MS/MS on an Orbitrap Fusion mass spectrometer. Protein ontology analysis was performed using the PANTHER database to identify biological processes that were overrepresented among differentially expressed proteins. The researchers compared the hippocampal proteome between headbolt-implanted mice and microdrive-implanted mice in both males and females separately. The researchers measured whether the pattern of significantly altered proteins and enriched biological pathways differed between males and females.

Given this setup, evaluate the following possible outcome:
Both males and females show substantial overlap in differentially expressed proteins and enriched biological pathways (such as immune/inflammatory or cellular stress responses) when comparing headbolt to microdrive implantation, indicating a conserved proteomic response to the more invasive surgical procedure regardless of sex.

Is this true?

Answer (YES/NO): NO